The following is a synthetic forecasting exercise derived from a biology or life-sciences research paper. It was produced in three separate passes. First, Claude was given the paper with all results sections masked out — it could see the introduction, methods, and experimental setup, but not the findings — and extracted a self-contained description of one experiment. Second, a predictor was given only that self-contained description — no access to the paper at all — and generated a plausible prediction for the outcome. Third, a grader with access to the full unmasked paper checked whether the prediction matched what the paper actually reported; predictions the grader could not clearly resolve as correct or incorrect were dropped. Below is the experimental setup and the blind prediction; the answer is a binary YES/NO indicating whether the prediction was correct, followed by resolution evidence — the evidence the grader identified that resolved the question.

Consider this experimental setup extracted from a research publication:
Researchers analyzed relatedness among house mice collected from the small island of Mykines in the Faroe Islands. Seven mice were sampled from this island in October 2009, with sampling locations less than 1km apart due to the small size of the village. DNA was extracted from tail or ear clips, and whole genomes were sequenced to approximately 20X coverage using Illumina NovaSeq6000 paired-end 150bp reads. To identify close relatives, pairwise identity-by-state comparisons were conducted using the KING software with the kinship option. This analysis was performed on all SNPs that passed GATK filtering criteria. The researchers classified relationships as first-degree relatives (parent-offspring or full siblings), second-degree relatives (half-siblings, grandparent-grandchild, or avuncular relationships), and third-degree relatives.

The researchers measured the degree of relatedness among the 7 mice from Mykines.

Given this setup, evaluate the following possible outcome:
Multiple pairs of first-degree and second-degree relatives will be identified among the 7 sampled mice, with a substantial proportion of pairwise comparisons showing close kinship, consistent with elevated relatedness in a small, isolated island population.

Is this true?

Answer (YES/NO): YES